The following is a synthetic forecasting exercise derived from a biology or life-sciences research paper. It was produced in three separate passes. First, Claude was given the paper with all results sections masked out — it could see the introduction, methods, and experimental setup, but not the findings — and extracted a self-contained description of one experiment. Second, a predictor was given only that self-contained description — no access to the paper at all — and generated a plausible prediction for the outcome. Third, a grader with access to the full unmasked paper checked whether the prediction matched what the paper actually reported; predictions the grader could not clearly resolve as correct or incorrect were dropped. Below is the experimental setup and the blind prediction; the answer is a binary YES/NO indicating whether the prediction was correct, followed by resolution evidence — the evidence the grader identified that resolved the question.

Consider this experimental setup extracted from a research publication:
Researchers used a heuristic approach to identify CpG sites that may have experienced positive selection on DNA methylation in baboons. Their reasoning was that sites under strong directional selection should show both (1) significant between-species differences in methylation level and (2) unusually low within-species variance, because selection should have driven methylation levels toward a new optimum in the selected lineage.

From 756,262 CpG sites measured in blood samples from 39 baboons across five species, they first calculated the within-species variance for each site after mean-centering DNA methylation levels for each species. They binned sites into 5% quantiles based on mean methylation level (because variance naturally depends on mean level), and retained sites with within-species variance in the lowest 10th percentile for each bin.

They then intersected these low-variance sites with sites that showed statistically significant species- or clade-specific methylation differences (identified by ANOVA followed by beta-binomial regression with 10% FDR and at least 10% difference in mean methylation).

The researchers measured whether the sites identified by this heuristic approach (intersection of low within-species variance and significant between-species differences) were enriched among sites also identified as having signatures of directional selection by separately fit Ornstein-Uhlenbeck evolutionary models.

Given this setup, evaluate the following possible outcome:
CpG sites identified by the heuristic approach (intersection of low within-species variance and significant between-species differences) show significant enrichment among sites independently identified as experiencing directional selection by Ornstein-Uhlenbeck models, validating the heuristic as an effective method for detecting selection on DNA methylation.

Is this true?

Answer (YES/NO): YES